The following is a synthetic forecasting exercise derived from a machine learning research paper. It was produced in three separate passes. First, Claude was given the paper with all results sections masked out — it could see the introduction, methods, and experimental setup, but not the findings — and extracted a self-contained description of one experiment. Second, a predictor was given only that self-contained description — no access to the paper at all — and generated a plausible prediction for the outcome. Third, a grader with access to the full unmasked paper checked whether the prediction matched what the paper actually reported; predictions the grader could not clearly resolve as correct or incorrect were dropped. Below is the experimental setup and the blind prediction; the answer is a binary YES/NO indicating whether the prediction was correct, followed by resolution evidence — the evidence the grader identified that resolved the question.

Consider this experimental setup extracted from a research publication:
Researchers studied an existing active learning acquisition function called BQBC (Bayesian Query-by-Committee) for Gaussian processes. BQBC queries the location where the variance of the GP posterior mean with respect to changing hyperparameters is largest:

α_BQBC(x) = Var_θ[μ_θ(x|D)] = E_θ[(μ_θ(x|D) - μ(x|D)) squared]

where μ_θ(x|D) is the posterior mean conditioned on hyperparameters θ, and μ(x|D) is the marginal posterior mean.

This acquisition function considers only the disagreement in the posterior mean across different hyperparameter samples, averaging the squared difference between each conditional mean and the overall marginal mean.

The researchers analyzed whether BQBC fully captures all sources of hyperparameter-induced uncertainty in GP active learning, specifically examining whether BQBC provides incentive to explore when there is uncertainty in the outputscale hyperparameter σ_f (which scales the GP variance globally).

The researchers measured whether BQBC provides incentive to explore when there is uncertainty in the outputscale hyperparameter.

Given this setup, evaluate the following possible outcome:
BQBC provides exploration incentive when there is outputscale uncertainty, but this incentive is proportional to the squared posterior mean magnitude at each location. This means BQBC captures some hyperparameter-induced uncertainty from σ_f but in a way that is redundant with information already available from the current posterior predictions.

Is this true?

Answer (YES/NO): NO